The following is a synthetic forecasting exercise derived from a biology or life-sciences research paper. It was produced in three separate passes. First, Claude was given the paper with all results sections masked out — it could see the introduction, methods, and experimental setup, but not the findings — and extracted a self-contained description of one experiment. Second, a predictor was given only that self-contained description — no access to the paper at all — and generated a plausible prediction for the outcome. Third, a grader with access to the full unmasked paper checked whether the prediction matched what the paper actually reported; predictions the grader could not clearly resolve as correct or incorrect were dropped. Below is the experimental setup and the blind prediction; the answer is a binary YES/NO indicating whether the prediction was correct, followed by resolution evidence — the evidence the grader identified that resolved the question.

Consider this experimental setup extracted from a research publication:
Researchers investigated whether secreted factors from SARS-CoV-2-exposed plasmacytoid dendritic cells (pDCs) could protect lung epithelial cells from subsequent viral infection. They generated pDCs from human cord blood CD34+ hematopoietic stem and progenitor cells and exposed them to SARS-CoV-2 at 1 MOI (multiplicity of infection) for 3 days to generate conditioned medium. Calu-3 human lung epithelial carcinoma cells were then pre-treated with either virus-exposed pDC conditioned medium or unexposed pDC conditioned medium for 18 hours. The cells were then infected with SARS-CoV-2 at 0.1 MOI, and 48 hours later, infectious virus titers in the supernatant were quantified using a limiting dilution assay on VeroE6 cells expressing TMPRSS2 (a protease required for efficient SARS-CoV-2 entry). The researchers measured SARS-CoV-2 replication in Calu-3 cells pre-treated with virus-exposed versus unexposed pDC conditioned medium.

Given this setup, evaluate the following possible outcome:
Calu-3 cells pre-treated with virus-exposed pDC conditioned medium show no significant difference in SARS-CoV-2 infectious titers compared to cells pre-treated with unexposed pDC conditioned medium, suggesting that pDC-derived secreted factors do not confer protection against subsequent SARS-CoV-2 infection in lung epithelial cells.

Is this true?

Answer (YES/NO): NO